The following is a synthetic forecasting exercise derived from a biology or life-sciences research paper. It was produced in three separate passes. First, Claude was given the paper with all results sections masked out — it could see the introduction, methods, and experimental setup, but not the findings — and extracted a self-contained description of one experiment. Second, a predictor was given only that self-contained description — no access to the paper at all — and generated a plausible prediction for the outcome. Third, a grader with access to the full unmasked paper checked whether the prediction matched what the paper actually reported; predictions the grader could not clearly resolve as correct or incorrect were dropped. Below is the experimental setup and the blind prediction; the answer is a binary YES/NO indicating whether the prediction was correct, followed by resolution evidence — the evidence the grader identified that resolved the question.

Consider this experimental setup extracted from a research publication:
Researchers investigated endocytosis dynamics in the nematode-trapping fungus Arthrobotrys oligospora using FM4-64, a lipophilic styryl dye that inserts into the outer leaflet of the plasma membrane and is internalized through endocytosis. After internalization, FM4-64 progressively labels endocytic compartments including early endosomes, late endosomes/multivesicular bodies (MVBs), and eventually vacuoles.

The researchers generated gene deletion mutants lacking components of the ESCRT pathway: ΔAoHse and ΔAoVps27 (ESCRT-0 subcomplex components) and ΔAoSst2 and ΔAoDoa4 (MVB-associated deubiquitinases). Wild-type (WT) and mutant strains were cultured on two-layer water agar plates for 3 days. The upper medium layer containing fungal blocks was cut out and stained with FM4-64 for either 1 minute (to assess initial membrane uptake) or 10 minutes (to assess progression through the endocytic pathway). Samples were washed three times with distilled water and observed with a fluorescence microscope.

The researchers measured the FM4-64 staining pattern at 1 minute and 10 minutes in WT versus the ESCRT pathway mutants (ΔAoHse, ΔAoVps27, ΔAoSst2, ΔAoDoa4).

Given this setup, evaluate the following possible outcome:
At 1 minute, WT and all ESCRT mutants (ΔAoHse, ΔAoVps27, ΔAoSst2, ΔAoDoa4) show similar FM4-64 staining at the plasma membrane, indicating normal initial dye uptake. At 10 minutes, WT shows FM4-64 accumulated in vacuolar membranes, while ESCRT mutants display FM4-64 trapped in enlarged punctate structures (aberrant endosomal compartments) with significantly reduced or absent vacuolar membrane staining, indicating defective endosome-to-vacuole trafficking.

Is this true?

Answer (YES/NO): NO